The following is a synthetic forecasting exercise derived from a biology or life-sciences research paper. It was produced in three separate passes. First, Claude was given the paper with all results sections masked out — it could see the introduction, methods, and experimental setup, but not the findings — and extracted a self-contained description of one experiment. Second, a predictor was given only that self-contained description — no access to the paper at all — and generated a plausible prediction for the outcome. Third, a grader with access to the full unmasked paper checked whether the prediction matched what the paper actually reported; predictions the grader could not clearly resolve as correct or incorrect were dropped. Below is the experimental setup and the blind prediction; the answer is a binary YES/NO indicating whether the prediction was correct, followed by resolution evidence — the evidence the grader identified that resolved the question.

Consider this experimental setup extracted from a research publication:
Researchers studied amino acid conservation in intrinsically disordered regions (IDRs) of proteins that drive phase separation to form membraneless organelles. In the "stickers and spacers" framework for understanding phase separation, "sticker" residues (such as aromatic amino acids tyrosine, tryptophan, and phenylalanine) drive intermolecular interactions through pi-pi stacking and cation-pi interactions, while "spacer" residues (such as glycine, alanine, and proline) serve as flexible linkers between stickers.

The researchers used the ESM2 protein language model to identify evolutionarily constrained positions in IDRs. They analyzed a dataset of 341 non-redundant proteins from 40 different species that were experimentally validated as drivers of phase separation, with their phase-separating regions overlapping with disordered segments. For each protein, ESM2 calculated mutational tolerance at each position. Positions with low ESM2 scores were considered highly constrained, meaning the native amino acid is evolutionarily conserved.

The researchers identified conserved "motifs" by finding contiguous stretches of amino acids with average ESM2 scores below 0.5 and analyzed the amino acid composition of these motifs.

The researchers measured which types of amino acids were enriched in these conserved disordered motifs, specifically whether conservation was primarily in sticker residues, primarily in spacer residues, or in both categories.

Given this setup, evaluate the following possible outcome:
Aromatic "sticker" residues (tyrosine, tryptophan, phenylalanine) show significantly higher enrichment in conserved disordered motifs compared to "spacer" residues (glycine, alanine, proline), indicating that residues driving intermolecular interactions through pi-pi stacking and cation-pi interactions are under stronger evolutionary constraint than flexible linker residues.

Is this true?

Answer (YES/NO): NO